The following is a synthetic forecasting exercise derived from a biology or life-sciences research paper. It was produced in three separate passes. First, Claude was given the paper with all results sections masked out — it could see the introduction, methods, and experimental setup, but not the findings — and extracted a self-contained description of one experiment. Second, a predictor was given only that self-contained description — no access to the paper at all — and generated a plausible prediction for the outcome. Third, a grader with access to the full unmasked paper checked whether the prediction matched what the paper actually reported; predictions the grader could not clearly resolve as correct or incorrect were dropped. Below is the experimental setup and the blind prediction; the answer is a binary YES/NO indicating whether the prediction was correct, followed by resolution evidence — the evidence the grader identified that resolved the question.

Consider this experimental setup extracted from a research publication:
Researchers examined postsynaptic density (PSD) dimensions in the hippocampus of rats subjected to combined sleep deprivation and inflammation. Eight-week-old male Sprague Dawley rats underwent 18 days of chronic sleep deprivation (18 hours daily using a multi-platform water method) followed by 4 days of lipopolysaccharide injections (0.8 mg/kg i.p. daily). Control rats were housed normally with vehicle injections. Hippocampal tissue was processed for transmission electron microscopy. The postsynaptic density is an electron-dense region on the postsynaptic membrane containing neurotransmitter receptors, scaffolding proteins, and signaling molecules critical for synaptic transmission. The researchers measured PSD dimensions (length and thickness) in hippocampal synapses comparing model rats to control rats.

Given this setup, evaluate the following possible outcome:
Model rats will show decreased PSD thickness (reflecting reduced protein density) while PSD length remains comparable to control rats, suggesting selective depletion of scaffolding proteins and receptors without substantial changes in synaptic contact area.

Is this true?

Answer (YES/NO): NO